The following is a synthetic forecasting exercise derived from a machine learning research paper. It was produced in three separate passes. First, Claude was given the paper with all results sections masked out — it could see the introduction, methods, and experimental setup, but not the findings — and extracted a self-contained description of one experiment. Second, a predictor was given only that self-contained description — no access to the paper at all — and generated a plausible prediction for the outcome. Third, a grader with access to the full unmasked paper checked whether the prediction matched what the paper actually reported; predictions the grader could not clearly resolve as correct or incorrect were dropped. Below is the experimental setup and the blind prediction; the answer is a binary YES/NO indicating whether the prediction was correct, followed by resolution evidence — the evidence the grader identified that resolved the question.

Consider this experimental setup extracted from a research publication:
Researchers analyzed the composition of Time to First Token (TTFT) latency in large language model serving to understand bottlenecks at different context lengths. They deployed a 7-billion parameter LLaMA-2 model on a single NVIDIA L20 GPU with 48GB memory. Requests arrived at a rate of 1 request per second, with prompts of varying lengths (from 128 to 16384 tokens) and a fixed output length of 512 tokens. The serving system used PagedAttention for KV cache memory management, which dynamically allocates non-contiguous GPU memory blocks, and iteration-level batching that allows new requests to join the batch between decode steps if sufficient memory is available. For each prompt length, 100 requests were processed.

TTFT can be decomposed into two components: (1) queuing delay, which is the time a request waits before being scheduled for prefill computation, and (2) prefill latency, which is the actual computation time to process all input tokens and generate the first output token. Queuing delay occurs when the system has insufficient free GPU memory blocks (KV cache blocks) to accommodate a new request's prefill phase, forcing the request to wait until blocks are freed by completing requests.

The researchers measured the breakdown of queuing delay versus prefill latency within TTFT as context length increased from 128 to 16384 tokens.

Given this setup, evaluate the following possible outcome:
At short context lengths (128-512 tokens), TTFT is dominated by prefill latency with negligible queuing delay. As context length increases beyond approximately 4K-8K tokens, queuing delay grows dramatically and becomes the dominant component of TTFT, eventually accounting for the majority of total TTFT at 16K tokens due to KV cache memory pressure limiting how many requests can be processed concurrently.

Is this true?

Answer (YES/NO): NO